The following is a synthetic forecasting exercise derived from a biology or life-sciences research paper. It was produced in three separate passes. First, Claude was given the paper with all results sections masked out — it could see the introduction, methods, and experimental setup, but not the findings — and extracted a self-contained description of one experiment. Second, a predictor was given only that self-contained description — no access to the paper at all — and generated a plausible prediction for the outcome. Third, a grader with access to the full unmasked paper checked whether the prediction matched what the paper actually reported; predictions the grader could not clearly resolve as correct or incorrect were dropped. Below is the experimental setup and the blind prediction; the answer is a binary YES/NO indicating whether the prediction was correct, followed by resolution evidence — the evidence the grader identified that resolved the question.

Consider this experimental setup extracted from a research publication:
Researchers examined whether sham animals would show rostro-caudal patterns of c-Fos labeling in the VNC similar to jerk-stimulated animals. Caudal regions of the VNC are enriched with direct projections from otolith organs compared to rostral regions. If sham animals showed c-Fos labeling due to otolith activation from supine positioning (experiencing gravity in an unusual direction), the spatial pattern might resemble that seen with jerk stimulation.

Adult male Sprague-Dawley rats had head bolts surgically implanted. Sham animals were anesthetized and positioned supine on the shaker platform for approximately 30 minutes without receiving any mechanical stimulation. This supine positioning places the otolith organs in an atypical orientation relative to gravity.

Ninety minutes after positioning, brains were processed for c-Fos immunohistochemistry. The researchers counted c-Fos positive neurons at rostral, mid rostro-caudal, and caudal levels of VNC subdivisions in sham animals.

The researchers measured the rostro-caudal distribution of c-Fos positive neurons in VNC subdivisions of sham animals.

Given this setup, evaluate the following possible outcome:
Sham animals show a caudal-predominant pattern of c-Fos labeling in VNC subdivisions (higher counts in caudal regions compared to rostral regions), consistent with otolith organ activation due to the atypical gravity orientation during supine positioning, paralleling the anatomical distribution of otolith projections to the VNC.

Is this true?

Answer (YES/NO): YES